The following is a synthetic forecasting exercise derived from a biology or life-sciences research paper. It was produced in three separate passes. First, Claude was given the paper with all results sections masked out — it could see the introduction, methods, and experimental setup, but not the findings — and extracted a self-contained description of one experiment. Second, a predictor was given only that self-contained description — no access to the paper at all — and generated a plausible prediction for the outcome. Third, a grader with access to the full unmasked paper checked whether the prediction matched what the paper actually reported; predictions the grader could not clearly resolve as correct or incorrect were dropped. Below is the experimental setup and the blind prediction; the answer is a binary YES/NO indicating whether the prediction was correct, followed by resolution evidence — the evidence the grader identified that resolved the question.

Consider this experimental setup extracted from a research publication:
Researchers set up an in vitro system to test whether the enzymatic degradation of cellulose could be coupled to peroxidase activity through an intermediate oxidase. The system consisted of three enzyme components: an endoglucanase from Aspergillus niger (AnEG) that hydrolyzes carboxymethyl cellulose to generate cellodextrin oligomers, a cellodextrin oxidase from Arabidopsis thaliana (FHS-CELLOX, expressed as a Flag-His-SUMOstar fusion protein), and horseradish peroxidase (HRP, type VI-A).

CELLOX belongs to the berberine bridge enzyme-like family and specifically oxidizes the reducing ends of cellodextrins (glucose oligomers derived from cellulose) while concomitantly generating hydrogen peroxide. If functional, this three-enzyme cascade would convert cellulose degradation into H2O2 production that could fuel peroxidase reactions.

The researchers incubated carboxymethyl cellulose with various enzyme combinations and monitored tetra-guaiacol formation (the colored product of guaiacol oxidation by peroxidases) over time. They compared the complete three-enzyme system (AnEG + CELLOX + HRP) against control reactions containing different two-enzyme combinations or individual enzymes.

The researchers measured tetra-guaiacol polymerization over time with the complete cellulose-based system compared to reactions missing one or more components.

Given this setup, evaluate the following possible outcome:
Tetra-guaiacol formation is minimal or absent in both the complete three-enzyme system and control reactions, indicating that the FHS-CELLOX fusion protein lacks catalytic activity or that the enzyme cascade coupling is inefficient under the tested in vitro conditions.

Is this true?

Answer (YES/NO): NO